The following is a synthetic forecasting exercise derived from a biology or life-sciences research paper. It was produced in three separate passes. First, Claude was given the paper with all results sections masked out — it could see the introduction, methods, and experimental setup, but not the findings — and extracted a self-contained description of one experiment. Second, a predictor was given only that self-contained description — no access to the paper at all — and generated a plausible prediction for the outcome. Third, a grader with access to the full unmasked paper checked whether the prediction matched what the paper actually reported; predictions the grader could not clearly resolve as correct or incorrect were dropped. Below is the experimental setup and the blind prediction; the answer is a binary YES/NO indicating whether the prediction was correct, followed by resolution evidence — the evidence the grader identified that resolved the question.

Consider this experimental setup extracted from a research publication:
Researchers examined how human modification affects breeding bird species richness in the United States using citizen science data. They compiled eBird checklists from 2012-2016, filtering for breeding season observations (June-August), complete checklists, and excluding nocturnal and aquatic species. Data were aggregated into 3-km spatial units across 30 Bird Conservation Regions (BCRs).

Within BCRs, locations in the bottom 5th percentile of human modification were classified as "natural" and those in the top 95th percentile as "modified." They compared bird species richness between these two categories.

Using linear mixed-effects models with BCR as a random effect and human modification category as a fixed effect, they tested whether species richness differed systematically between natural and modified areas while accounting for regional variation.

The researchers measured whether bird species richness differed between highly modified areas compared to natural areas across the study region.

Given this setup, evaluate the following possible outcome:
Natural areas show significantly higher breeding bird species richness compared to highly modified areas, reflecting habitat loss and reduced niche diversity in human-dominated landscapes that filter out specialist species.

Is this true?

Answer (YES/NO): YES